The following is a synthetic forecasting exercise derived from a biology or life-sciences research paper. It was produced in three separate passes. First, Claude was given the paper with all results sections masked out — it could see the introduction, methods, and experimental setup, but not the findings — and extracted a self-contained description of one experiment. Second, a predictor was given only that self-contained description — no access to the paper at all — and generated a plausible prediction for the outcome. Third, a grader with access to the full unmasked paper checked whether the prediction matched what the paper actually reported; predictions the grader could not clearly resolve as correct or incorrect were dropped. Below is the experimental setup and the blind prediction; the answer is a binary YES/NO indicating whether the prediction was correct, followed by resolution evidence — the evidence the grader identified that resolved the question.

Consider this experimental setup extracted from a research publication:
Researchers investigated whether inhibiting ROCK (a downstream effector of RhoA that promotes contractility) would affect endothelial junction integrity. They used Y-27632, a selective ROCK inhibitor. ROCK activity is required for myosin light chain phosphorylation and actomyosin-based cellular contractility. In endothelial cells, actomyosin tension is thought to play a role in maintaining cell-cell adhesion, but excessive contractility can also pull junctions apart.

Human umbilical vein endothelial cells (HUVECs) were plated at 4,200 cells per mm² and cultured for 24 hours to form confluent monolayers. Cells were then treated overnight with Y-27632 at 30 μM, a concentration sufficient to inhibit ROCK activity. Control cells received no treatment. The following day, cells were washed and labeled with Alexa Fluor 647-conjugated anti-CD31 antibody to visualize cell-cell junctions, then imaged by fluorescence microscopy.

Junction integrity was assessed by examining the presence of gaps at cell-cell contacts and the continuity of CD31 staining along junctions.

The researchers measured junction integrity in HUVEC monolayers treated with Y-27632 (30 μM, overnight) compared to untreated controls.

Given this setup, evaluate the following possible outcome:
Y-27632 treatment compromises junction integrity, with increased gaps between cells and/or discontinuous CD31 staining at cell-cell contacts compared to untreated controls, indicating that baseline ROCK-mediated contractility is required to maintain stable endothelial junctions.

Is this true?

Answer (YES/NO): YES